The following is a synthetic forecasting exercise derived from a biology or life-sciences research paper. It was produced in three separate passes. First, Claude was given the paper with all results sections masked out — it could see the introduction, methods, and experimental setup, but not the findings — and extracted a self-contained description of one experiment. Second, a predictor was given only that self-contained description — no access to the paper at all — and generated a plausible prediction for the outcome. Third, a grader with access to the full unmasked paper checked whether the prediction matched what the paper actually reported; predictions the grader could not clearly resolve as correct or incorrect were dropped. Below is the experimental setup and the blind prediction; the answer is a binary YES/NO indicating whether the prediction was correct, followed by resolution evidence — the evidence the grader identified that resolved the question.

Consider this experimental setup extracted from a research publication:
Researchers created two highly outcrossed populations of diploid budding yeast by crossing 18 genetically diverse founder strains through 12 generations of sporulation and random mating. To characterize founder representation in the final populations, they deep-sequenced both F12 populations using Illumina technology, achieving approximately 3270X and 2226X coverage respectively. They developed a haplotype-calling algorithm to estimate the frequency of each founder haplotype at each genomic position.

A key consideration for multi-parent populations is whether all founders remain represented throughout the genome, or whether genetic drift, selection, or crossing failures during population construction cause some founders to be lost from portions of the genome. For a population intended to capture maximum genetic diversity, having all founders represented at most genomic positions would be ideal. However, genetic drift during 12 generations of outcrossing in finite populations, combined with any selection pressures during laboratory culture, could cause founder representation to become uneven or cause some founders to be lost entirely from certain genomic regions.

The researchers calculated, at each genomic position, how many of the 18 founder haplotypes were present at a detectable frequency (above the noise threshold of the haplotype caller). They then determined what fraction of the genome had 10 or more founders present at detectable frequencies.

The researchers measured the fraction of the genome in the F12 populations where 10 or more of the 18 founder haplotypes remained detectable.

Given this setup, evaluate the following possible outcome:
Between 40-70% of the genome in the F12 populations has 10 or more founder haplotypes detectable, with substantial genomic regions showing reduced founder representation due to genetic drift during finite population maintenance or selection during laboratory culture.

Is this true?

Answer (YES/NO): NO